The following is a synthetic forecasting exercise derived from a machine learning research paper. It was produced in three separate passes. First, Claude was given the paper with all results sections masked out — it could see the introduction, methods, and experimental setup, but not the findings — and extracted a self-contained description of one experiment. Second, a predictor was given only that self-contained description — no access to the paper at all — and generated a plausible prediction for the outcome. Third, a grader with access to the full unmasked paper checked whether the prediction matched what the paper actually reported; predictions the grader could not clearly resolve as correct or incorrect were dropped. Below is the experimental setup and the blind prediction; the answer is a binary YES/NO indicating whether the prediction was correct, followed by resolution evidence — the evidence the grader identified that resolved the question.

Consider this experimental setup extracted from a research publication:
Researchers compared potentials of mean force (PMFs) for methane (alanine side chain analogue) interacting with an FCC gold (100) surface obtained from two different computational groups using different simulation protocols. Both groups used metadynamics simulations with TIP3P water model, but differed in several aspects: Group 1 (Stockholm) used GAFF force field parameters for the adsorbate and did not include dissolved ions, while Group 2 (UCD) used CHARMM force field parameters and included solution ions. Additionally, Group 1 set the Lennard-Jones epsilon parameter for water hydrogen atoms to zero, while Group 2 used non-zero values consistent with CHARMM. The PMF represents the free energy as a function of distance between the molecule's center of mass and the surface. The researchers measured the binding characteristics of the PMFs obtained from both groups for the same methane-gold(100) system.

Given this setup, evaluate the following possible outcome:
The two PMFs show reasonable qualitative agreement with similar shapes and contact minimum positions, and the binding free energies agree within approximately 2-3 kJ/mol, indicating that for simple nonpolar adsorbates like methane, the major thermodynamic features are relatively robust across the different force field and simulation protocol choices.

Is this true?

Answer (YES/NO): NO